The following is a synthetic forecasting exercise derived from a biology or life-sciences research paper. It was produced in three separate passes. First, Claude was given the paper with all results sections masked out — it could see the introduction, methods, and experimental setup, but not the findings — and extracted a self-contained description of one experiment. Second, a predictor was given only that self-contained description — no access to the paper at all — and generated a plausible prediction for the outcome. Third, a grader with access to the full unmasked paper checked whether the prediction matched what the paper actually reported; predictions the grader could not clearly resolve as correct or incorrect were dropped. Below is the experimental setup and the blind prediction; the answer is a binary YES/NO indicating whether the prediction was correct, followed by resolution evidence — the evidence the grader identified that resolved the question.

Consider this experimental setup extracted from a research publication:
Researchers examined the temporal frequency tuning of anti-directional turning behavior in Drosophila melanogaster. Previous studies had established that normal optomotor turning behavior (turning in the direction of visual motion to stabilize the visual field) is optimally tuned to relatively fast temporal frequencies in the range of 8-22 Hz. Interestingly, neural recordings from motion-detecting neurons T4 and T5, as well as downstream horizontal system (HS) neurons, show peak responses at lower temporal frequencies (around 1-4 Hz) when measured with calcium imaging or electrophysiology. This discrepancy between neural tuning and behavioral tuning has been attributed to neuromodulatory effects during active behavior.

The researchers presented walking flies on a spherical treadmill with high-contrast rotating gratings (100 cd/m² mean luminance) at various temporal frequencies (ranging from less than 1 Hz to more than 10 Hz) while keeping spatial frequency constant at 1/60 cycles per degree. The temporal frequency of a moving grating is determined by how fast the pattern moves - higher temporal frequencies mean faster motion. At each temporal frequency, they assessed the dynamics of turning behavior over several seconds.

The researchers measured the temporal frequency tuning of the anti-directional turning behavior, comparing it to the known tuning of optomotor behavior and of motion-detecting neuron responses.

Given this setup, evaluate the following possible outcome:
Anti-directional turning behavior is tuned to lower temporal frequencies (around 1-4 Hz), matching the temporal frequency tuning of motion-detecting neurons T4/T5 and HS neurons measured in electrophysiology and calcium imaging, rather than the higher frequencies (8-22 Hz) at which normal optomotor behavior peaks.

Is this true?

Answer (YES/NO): YES